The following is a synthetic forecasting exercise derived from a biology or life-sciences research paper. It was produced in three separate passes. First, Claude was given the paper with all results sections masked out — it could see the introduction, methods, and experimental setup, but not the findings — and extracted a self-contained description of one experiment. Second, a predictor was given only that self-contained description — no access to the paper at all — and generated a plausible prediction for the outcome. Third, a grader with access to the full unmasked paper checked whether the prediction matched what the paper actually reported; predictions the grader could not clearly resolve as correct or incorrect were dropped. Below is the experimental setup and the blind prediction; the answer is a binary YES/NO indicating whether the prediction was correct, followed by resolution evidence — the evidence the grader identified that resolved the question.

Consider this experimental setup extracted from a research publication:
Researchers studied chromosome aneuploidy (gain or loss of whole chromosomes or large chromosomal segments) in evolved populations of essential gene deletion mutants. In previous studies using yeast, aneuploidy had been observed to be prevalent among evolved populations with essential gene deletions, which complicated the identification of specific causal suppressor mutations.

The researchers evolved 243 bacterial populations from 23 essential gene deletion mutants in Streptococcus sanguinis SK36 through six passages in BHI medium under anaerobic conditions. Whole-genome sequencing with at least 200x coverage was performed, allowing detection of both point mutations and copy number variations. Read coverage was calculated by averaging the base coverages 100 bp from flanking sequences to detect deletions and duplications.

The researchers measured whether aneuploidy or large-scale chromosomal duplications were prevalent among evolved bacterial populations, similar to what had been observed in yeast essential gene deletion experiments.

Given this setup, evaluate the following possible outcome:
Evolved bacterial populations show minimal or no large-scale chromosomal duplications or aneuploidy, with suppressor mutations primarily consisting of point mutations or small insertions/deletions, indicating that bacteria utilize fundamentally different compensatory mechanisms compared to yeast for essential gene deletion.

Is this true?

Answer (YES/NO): YES